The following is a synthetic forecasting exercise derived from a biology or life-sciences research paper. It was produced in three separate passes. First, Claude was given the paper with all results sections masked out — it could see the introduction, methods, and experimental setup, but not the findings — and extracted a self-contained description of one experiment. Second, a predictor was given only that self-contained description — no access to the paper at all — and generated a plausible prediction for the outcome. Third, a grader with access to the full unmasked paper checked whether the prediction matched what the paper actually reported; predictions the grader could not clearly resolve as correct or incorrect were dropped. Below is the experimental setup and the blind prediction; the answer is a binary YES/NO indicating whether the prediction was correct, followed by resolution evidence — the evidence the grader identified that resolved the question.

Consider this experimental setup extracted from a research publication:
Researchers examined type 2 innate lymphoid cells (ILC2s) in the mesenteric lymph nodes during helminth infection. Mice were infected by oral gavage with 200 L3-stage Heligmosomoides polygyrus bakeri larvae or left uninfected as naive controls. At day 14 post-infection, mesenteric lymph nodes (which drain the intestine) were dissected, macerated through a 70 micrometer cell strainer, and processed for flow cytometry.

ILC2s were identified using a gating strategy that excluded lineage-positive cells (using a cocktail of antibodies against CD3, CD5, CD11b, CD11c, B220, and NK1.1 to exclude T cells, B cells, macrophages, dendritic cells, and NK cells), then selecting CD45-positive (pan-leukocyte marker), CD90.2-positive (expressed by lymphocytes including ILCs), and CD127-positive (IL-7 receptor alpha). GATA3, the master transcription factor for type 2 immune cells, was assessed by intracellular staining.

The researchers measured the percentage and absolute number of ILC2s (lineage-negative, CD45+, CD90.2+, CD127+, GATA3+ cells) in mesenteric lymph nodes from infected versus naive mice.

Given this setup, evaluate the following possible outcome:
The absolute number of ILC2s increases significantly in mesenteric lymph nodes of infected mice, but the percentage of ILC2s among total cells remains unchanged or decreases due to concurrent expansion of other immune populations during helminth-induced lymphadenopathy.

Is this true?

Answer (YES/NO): YES